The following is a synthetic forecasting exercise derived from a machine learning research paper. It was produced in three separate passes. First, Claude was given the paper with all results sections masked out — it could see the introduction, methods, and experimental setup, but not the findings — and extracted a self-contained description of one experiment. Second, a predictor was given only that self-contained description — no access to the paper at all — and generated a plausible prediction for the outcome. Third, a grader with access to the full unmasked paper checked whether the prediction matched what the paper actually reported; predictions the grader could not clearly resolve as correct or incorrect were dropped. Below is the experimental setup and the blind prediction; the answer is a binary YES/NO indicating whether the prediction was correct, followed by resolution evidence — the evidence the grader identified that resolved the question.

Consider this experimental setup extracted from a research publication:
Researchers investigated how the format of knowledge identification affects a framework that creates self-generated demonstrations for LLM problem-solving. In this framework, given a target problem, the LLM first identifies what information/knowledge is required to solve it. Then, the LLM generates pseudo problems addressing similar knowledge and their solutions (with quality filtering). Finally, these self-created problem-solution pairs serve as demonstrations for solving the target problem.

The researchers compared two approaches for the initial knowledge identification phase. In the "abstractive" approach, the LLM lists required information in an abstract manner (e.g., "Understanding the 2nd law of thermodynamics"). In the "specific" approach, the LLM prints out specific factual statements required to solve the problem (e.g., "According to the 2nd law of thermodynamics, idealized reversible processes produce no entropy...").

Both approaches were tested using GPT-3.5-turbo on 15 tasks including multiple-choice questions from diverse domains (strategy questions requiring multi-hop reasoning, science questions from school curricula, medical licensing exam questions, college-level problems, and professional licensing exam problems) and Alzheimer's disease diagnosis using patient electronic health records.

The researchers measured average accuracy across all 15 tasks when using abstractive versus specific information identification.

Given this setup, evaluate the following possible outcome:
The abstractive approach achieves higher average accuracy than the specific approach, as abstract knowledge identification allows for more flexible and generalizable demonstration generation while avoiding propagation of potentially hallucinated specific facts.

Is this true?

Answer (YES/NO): YES